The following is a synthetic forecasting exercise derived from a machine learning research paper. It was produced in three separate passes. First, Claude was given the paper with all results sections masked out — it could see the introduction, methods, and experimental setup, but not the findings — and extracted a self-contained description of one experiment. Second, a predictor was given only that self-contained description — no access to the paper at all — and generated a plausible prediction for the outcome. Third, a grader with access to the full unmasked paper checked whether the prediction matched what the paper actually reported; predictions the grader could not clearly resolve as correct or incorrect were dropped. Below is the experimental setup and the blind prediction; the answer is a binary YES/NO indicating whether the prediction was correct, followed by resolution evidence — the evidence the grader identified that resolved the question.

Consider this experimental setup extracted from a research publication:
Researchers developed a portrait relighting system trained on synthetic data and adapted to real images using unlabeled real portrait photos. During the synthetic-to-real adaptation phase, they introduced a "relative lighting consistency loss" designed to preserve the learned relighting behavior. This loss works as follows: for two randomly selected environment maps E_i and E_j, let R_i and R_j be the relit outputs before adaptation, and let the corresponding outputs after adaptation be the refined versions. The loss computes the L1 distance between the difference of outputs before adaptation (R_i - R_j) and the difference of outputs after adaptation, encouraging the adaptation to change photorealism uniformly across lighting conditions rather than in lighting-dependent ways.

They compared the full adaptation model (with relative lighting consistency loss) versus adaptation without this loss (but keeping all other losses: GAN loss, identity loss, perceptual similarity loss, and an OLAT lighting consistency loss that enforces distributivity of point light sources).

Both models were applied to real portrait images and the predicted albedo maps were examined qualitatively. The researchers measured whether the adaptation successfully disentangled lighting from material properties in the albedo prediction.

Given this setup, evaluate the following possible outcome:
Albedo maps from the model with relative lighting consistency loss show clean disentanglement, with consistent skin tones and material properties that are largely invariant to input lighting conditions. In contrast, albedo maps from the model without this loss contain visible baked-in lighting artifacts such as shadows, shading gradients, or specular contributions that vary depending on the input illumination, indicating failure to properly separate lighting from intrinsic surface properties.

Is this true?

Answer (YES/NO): YES